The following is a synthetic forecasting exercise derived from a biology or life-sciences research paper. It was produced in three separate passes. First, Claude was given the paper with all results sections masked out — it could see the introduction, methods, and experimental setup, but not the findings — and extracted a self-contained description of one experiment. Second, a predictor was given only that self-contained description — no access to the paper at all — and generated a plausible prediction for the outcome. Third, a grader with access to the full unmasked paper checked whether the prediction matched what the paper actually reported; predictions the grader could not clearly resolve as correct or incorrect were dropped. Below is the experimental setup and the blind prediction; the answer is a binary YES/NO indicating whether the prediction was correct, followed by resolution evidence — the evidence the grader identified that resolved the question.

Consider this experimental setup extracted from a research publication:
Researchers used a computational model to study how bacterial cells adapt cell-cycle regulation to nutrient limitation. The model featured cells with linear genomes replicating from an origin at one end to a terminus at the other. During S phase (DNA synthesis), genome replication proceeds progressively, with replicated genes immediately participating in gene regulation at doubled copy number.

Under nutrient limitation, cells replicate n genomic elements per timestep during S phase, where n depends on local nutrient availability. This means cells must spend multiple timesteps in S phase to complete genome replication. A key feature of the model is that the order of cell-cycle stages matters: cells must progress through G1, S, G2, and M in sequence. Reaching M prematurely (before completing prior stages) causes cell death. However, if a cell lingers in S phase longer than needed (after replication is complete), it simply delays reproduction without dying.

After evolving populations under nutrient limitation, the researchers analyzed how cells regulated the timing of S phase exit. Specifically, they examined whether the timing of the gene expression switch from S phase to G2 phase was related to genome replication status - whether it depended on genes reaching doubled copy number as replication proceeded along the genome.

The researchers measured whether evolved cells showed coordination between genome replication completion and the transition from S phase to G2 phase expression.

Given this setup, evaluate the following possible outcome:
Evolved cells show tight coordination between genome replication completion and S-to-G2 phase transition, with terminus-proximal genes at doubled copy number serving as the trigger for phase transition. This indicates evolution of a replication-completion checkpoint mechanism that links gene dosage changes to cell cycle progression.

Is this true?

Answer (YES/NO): YES